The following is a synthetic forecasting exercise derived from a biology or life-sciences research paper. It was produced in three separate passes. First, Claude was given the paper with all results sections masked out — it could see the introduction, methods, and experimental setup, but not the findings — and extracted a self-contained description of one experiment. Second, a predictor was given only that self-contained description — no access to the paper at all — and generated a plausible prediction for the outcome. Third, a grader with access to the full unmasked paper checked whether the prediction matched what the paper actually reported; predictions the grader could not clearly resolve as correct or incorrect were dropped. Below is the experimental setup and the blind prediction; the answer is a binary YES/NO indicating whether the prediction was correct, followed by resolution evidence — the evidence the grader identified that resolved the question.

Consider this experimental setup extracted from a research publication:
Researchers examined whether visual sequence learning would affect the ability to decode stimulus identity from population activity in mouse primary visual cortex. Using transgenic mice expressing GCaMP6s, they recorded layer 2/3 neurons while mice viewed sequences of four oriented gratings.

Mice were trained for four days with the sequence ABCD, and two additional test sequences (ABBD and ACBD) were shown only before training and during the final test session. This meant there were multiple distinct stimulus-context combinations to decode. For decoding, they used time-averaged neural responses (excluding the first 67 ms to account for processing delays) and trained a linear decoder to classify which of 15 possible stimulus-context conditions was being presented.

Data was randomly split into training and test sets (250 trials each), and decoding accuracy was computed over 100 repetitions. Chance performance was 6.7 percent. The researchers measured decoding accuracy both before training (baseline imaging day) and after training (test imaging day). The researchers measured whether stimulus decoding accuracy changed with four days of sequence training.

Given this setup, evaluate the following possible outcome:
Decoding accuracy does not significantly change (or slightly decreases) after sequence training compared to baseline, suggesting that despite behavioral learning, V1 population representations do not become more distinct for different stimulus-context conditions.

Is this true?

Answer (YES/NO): YES